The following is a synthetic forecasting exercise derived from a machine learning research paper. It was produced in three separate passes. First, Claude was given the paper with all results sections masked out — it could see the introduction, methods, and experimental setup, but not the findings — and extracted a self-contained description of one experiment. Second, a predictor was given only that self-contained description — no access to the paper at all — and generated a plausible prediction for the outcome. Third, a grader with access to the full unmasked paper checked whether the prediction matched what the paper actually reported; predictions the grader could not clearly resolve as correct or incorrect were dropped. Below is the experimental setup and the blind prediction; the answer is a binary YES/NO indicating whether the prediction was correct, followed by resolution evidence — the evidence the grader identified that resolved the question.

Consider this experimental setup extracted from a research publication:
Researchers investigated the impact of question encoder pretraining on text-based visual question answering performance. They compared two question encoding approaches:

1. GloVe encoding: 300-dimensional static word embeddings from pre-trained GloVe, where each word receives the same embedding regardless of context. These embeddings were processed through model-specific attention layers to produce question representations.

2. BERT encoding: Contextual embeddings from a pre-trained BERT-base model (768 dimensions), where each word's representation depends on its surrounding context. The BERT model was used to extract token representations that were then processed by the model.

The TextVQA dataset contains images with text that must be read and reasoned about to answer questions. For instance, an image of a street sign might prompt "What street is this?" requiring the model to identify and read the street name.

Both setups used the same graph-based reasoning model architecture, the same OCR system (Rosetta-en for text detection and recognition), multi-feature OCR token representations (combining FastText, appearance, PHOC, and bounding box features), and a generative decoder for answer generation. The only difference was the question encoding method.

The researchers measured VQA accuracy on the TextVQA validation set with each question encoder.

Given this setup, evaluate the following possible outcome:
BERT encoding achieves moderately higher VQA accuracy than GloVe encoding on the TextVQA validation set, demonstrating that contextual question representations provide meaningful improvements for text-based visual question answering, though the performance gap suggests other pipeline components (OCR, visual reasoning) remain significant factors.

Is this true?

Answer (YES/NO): NO